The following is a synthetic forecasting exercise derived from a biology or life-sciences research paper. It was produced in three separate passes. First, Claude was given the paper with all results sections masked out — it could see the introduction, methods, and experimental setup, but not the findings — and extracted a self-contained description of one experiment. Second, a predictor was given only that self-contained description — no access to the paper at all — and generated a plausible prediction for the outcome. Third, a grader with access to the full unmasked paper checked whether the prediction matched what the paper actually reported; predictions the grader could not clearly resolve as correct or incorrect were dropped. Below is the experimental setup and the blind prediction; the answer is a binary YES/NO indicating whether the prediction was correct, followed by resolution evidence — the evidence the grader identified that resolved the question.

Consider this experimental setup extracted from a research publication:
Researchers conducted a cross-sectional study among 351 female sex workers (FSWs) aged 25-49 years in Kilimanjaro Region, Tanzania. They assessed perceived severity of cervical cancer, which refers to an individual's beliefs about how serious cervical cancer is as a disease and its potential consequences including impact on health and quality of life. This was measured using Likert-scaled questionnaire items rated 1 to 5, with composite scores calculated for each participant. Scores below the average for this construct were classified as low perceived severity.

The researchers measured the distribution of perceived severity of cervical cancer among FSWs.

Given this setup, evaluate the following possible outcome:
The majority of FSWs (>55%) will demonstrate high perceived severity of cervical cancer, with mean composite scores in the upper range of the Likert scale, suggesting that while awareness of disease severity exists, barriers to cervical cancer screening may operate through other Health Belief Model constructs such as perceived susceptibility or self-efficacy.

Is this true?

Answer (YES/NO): NO